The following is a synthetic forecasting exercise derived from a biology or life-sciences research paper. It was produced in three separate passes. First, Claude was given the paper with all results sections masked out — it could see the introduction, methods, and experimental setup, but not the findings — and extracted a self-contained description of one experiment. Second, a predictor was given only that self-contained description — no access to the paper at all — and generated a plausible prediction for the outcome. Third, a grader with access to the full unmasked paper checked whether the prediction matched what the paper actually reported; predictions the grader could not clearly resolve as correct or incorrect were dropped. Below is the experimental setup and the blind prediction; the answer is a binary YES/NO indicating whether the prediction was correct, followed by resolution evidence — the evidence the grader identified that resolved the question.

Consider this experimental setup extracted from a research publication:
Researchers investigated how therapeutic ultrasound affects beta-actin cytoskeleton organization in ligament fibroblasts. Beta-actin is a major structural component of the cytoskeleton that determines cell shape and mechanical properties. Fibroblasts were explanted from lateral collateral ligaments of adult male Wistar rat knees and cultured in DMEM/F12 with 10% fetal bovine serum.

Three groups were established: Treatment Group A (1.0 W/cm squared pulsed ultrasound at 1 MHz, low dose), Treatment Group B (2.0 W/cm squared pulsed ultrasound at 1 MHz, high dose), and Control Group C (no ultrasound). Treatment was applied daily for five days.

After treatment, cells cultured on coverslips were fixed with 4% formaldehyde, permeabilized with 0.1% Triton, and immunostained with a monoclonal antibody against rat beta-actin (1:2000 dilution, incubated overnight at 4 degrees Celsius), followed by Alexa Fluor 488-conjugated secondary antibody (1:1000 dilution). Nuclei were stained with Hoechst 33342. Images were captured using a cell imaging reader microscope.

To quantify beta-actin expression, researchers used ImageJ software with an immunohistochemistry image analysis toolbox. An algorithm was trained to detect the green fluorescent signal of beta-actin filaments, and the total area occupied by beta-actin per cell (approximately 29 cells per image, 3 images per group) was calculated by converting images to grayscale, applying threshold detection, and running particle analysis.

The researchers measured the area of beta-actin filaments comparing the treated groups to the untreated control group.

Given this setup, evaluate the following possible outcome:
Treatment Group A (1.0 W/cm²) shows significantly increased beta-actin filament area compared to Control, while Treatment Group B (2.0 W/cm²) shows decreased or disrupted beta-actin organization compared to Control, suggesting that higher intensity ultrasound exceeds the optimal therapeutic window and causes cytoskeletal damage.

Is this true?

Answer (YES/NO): NO